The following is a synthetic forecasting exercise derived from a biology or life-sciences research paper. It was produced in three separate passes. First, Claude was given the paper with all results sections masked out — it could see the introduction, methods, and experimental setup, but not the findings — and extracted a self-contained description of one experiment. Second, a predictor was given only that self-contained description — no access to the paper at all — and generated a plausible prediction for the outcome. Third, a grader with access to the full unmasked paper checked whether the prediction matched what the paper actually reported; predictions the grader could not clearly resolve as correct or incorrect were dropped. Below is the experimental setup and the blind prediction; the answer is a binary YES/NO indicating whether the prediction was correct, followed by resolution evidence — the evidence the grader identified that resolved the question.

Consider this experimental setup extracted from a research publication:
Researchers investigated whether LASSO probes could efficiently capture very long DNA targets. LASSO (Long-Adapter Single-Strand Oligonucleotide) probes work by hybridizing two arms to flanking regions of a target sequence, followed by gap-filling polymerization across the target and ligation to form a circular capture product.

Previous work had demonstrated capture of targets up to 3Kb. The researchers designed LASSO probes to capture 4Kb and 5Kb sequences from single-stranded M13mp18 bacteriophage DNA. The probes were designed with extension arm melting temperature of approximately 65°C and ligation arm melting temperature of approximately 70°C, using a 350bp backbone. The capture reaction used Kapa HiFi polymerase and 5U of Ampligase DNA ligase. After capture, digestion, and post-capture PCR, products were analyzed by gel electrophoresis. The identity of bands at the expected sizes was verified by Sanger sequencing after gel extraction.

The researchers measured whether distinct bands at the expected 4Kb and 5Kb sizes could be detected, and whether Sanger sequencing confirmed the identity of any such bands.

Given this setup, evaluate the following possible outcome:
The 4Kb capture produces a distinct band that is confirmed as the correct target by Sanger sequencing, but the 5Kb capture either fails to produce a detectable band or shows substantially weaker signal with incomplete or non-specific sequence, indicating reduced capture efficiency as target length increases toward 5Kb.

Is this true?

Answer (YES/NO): NO